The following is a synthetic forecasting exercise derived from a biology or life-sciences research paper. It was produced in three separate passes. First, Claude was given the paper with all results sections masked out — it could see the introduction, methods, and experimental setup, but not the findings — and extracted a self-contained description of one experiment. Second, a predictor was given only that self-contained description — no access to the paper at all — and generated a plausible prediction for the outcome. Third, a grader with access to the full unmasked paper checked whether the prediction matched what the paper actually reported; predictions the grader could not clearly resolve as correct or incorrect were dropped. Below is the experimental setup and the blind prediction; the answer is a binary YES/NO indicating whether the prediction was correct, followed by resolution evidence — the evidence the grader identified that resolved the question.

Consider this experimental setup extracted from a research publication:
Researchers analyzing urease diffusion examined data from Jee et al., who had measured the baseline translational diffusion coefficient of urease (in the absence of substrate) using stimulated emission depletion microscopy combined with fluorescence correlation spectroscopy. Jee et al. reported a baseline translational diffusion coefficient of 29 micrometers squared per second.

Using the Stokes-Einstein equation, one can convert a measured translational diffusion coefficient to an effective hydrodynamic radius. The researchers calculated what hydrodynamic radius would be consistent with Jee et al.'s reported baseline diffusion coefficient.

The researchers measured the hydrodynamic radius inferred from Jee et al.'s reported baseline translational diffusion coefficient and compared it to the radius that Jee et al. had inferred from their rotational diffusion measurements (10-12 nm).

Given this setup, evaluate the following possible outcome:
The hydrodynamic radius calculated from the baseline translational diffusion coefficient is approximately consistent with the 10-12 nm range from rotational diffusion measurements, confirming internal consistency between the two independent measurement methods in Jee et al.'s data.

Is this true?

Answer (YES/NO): NO